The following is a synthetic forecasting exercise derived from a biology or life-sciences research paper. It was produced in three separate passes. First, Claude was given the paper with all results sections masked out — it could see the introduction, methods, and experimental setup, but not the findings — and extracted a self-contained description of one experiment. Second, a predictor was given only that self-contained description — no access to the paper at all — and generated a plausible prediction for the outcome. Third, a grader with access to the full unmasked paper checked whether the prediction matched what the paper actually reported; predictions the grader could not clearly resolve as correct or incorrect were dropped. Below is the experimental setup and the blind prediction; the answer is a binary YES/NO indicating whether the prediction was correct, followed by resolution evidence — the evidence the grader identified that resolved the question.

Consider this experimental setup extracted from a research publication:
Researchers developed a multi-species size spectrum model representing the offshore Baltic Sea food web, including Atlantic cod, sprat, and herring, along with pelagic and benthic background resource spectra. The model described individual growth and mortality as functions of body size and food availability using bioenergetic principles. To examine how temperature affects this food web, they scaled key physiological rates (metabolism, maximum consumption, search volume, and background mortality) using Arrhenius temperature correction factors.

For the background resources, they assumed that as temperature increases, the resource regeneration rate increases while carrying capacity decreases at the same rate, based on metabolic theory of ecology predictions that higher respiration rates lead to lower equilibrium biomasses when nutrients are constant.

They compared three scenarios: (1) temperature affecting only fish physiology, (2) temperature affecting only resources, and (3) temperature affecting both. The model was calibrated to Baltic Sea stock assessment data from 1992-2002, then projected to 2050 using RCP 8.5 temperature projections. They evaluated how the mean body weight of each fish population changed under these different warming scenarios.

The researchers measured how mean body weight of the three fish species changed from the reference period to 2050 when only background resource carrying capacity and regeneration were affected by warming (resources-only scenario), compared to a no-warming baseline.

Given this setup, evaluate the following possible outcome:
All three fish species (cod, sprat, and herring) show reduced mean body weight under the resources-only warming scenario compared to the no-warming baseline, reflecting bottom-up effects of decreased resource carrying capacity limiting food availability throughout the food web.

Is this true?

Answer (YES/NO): YES